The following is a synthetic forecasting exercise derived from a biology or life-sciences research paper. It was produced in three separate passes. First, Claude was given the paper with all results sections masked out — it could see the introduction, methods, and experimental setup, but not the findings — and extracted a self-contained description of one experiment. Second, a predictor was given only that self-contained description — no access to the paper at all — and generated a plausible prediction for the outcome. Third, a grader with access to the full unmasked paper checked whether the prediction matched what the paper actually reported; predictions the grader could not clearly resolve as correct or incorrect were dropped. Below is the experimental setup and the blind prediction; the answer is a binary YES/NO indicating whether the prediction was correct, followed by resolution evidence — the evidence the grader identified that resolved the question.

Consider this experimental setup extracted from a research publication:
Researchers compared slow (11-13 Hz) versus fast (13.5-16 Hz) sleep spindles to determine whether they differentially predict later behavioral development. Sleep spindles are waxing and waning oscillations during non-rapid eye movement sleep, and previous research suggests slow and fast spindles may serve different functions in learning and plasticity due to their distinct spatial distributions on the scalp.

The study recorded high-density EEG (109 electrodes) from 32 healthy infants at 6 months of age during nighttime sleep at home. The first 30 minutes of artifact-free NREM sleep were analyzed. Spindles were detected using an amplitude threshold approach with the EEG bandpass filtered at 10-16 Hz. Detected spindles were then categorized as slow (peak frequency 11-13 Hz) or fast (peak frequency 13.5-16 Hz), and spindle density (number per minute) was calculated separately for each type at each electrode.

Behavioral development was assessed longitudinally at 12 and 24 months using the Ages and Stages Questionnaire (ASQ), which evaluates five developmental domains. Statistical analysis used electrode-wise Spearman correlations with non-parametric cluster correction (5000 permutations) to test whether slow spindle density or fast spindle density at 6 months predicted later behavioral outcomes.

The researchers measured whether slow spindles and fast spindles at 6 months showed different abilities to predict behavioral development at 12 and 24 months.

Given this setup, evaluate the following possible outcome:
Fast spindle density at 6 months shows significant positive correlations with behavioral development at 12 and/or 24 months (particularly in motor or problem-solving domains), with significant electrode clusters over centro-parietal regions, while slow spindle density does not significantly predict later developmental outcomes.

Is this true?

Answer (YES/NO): NO